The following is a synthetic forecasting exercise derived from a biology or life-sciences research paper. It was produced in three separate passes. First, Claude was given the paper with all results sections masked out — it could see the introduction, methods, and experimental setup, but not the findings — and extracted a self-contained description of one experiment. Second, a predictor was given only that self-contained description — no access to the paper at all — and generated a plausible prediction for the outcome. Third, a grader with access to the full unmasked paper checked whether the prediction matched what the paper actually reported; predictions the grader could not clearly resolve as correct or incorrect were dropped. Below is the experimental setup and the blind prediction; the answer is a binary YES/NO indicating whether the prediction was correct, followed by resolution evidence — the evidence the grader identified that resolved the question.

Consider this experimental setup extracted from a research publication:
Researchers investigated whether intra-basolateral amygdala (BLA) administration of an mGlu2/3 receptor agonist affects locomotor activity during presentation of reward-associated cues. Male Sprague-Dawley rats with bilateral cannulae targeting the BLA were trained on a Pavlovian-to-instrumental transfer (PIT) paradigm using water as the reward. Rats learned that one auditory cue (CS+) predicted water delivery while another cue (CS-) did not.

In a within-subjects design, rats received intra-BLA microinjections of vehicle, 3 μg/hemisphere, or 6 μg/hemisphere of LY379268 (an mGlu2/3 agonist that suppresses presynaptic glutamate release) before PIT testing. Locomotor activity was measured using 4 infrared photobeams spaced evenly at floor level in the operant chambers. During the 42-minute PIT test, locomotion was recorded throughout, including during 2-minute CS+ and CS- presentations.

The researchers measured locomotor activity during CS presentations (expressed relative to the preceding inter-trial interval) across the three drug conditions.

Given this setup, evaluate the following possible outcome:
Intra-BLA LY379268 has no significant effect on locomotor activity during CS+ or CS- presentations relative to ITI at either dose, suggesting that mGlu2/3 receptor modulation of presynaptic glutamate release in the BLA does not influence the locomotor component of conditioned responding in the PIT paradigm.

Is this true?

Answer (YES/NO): YES